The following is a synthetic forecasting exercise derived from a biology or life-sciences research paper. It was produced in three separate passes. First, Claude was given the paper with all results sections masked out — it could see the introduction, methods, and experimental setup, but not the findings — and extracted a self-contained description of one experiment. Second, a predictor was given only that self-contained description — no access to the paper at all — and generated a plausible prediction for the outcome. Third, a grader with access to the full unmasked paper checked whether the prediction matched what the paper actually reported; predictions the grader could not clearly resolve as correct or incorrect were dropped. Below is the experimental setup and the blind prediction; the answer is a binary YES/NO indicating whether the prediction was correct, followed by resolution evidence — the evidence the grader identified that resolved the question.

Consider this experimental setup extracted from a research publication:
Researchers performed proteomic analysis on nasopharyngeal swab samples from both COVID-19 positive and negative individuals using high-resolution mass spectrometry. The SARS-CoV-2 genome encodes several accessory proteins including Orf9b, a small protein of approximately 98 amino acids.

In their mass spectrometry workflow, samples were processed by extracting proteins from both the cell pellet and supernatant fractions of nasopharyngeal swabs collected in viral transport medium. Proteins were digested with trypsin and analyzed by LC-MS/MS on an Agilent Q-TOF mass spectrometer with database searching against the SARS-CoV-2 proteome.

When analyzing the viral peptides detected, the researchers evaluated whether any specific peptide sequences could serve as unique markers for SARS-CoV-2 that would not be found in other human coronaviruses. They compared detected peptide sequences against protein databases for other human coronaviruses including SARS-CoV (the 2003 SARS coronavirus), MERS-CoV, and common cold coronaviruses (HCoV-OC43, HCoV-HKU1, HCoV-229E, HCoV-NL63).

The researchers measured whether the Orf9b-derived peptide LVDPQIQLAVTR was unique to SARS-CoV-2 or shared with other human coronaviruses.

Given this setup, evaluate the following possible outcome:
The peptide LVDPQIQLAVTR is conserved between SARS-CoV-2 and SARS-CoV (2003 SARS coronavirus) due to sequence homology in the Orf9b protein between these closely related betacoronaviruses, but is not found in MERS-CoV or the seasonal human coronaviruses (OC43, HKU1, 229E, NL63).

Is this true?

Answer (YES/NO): NO